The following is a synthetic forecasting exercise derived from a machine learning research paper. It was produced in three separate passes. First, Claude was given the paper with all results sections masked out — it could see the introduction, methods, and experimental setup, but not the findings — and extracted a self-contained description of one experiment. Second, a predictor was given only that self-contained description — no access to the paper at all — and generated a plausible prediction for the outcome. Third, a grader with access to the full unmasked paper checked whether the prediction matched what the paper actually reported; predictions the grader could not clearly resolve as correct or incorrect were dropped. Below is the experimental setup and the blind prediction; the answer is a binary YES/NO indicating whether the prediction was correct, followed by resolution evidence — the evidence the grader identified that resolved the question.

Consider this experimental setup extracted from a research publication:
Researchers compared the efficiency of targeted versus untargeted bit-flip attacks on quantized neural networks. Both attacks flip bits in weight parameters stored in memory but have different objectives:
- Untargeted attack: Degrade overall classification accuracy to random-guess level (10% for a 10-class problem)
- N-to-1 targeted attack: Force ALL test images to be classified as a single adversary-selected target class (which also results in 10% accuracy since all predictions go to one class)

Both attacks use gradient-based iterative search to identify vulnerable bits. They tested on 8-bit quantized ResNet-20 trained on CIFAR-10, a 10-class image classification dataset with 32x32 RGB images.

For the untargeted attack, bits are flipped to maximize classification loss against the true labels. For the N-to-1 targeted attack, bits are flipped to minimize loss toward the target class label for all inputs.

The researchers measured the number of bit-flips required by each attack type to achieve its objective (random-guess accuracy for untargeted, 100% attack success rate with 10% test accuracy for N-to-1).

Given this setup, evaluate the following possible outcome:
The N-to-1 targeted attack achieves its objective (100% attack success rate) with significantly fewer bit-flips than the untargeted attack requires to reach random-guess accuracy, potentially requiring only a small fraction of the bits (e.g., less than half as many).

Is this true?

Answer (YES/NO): YES